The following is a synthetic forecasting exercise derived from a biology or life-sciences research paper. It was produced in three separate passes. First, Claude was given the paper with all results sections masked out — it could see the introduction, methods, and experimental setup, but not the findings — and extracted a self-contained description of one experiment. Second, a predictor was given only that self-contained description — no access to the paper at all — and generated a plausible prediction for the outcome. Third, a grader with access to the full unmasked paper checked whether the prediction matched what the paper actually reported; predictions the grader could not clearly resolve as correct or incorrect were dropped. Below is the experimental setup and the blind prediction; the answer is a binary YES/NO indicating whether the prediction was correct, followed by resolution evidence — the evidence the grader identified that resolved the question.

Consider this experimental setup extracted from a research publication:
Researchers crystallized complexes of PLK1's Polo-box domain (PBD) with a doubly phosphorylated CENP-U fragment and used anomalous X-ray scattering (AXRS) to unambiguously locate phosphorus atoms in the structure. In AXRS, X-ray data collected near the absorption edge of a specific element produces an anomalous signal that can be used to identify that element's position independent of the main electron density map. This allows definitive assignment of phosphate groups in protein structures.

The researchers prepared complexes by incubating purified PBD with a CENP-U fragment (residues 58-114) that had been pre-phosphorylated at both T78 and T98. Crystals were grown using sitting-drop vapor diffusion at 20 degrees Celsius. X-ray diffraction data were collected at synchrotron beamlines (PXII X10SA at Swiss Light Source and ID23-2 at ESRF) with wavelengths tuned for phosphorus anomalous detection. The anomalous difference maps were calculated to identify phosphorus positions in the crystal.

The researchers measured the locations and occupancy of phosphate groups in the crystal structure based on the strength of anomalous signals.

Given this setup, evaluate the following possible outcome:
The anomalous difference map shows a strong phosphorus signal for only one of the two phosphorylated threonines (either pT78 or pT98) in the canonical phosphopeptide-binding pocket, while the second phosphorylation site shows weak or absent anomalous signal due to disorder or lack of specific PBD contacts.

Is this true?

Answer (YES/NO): NO